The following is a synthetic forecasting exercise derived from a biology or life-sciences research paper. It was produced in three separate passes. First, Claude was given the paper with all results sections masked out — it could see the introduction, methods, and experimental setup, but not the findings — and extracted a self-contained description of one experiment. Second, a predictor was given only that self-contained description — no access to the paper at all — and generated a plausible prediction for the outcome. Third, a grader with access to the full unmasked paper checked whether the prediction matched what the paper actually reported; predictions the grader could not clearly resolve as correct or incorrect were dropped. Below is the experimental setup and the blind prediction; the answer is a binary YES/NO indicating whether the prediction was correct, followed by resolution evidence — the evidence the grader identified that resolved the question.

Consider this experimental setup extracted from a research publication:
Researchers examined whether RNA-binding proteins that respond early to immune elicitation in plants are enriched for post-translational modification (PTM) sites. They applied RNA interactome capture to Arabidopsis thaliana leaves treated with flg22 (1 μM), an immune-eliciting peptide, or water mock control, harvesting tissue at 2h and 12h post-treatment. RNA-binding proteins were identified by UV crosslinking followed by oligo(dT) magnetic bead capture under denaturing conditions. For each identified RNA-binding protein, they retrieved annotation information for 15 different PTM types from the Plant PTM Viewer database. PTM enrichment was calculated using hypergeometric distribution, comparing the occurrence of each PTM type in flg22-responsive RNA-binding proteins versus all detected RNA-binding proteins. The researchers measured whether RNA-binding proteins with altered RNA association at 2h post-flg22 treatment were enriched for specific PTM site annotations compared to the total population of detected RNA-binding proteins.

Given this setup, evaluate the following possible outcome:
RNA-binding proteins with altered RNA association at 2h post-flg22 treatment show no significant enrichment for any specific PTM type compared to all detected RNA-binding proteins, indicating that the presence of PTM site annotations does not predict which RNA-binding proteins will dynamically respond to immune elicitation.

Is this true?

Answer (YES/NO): NO